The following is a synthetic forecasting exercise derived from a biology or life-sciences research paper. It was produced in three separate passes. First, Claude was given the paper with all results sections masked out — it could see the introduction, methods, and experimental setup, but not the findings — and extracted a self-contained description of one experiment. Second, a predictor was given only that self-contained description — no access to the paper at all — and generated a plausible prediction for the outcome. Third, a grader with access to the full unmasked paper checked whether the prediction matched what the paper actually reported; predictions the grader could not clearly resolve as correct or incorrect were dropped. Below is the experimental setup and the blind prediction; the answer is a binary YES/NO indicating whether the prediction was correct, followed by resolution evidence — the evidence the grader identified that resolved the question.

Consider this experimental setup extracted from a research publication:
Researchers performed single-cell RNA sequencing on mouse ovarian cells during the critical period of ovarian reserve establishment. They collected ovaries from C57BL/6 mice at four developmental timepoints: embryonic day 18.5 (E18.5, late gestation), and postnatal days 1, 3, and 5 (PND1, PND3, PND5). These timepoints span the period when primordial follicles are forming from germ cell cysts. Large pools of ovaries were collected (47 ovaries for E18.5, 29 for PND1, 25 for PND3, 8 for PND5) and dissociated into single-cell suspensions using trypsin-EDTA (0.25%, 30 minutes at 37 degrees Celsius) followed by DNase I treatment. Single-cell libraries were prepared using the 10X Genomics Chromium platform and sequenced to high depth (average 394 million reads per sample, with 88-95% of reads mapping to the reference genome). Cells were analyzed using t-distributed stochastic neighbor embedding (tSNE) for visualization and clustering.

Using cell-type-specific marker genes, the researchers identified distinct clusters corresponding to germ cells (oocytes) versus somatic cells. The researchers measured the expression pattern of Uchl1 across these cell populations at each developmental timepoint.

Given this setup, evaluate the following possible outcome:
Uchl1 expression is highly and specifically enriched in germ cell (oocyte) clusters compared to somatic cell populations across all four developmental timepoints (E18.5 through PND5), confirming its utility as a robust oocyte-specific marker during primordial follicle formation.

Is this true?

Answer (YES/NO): YES